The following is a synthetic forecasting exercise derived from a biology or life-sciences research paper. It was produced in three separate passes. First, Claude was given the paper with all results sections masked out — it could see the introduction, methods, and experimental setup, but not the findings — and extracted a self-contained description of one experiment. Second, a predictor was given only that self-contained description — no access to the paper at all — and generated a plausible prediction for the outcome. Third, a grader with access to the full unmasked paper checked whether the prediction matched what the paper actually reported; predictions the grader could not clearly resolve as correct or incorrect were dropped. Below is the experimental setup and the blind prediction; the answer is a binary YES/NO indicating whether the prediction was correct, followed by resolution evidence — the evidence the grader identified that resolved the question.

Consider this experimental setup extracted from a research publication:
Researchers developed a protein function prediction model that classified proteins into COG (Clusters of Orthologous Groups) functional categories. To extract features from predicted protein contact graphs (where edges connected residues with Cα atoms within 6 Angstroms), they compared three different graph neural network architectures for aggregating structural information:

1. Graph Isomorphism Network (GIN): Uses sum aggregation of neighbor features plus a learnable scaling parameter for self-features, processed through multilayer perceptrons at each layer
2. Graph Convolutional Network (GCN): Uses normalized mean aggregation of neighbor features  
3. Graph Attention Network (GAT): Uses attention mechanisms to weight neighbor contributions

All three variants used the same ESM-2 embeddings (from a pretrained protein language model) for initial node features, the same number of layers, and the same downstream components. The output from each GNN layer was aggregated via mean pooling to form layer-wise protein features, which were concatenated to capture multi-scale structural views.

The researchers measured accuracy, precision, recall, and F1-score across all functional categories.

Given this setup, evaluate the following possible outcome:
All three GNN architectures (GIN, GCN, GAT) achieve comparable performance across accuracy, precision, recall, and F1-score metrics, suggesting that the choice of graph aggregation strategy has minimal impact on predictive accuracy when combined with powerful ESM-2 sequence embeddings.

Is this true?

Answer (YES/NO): NO